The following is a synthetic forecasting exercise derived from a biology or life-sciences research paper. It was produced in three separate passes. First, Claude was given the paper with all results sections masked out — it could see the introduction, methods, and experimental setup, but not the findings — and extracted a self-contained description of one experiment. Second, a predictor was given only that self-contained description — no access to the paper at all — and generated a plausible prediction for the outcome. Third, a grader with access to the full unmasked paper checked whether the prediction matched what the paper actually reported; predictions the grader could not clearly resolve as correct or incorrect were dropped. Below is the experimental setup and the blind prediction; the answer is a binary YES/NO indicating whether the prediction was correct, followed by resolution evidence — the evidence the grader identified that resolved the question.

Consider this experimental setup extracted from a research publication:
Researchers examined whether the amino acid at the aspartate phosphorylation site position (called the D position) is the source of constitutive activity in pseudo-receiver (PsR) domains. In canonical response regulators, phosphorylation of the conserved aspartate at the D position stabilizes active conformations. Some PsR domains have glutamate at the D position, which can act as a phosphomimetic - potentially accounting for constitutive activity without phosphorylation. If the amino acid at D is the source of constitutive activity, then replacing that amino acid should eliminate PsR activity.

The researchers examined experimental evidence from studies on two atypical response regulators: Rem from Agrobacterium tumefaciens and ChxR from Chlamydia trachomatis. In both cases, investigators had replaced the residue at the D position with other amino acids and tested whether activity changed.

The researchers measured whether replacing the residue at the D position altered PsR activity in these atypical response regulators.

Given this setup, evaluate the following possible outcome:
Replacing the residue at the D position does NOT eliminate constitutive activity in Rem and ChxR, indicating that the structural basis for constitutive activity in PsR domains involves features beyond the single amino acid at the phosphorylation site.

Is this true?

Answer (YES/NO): YES